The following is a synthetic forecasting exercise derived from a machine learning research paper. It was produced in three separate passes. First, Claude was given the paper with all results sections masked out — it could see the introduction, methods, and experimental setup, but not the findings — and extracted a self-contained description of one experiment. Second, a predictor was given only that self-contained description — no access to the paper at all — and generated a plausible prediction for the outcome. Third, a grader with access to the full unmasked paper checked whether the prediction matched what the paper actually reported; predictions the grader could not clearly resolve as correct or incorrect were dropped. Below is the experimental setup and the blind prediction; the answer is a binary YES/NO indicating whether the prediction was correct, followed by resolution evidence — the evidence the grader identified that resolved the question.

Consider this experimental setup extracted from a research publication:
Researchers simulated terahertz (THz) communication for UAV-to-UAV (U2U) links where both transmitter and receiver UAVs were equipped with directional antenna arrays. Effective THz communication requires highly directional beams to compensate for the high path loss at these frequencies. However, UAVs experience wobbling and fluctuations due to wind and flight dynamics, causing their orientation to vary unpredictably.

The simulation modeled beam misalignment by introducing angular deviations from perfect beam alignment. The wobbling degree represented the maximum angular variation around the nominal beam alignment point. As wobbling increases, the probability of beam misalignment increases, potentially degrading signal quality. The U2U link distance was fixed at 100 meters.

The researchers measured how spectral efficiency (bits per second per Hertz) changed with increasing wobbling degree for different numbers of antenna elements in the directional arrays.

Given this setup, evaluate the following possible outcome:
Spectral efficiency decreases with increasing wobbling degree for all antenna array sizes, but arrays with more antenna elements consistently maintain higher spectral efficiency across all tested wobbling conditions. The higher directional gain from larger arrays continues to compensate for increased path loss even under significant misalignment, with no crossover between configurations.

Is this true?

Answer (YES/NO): NO